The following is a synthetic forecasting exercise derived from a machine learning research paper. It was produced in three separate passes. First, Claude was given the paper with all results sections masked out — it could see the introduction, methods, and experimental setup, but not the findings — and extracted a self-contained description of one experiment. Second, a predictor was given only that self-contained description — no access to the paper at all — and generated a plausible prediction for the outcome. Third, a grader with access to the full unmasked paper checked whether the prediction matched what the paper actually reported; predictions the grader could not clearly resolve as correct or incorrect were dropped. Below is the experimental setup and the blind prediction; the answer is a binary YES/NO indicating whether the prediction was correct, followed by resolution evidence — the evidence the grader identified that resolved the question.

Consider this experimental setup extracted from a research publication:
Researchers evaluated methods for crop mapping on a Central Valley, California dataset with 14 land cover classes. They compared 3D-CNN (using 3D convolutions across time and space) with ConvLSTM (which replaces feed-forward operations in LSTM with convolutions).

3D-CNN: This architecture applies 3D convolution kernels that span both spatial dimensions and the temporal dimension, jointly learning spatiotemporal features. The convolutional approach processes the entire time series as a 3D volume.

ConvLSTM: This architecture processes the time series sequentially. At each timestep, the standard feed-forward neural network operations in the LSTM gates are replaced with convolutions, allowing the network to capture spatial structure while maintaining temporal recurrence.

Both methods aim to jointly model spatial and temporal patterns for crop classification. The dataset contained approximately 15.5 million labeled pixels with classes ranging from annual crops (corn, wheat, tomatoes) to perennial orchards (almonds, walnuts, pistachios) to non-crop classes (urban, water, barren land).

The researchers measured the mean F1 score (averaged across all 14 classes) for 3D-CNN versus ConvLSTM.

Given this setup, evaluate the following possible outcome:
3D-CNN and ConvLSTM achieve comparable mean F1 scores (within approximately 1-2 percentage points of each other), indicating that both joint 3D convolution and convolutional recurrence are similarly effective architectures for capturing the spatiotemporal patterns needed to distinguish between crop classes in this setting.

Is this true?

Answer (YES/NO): NO